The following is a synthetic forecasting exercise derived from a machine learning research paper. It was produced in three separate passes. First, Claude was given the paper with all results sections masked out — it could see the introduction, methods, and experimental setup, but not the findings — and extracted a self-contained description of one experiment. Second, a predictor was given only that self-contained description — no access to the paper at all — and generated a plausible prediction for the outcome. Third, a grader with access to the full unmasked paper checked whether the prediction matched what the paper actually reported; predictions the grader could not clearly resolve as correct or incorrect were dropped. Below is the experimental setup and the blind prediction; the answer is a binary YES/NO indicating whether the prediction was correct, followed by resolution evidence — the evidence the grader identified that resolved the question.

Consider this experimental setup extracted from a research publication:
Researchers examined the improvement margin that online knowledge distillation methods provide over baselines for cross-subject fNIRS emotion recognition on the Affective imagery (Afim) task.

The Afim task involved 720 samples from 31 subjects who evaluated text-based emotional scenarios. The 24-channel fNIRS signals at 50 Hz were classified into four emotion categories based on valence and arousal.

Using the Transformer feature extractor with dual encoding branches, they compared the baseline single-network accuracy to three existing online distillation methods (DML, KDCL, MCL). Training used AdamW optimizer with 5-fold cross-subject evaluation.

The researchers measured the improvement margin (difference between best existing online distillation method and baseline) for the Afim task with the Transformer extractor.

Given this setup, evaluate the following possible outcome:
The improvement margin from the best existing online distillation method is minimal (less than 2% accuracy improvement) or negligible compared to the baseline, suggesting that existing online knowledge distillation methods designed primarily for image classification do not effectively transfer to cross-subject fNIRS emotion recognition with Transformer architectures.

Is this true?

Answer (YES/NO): NO